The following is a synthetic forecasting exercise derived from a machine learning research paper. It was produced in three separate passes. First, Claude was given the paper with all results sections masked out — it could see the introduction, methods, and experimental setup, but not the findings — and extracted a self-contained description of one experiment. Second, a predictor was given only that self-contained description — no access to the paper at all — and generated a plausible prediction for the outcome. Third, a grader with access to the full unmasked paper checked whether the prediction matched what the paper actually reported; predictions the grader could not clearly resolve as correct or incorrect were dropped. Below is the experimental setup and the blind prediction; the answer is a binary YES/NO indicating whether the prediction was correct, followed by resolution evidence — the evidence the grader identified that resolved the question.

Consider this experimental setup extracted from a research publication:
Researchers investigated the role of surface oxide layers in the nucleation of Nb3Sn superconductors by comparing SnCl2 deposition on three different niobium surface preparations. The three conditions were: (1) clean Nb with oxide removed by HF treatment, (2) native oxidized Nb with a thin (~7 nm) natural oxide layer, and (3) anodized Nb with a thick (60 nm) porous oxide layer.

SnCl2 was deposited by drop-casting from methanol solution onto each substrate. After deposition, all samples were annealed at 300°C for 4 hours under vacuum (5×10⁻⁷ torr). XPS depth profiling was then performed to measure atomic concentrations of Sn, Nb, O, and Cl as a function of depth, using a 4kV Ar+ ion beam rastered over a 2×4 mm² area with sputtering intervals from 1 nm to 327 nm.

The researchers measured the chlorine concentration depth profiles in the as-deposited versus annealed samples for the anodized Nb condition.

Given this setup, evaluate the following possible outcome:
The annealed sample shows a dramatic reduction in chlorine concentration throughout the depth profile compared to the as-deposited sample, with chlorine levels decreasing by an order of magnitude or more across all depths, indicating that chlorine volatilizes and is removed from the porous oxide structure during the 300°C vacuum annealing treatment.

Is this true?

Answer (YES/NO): NO